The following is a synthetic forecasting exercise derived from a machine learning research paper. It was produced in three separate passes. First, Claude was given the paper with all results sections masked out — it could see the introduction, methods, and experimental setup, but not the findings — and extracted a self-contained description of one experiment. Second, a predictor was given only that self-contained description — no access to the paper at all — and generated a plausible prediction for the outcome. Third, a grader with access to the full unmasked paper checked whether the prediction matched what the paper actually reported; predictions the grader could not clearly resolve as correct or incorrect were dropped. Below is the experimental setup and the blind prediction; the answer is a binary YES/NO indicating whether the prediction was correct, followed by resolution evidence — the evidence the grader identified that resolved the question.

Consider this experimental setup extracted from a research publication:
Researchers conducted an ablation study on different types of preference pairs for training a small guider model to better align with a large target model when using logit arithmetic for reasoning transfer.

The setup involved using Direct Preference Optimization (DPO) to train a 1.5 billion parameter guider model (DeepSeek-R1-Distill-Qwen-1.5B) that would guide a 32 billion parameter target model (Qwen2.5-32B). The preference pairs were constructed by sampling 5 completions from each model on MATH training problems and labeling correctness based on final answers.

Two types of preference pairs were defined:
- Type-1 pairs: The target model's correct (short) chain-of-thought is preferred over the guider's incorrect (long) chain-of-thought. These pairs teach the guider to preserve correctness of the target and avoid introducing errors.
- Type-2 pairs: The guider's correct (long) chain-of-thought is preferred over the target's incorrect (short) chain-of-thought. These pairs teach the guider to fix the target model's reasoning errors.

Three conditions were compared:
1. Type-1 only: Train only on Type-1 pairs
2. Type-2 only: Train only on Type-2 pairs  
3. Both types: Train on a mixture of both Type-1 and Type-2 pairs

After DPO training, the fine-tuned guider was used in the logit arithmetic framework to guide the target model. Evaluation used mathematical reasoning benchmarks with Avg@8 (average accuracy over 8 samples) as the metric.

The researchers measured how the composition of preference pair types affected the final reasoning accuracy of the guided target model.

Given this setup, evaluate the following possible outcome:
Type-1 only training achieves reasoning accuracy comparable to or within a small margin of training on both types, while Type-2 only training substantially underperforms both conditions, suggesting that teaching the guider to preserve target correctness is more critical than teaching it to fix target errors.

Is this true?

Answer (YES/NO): NO